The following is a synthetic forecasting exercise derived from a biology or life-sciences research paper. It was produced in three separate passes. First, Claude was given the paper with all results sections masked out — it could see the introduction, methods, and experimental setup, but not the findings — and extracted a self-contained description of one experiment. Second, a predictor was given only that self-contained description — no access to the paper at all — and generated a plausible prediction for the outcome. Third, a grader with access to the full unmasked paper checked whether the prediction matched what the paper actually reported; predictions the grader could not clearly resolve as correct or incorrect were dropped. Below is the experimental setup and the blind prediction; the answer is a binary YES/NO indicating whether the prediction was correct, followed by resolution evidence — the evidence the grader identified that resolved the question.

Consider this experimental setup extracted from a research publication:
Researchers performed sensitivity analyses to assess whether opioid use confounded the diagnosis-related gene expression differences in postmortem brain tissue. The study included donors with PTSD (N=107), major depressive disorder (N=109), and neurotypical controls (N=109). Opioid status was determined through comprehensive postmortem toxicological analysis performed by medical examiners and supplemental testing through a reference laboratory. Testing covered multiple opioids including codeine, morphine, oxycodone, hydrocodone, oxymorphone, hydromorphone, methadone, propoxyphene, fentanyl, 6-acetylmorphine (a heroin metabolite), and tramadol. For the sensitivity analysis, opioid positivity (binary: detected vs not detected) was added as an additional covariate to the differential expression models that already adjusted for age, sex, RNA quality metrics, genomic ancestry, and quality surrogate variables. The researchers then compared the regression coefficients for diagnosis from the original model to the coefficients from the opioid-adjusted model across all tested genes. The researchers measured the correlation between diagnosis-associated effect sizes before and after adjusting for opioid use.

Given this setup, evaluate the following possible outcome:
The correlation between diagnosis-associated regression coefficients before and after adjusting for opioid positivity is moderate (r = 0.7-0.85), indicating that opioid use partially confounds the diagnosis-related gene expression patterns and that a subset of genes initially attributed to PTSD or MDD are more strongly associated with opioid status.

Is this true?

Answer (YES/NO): NO